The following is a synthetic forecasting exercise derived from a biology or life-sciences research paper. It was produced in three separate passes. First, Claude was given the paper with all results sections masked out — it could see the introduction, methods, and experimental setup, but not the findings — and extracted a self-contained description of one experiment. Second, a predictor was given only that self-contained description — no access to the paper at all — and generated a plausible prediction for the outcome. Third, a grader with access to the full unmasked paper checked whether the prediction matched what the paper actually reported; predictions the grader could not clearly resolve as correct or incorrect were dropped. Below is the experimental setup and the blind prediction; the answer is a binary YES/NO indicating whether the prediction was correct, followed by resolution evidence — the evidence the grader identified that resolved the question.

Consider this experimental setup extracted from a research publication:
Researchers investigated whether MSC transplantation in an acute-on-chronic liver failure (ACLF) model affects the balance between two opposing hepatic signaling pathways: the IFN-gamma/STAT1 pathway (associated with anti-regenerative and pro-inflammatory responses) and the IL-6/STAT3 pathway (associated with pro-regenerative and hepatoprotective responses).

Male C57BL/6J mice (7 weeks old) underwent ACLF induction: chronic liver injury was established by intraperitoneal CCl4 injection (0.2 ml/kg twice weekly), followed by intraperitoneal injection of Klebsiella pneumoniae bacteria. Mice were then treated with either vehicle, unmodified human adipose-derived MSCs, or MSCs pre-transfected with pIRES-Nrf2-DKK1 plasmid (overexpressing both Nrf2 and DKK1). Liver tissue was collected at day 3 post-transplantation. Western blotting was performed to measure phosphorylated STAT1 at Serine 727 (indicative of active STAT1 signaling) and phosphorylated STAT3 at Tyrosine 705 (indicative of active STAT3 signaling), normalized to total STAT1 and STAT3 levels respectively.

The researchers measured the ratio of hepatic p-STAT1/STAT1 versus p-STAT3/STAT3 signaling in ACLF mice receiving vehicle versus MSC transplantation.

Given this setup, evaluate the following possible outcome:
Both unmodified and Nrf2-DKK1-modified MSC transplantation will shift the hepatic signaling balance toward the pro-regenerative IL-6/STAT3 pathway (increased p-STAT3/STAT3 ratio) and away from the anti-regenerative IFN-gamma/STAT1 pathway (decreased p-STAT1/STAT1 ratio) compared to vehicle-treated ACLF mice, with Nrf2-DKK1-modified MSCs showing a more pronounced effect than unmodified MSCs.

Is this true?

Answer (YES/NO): NO